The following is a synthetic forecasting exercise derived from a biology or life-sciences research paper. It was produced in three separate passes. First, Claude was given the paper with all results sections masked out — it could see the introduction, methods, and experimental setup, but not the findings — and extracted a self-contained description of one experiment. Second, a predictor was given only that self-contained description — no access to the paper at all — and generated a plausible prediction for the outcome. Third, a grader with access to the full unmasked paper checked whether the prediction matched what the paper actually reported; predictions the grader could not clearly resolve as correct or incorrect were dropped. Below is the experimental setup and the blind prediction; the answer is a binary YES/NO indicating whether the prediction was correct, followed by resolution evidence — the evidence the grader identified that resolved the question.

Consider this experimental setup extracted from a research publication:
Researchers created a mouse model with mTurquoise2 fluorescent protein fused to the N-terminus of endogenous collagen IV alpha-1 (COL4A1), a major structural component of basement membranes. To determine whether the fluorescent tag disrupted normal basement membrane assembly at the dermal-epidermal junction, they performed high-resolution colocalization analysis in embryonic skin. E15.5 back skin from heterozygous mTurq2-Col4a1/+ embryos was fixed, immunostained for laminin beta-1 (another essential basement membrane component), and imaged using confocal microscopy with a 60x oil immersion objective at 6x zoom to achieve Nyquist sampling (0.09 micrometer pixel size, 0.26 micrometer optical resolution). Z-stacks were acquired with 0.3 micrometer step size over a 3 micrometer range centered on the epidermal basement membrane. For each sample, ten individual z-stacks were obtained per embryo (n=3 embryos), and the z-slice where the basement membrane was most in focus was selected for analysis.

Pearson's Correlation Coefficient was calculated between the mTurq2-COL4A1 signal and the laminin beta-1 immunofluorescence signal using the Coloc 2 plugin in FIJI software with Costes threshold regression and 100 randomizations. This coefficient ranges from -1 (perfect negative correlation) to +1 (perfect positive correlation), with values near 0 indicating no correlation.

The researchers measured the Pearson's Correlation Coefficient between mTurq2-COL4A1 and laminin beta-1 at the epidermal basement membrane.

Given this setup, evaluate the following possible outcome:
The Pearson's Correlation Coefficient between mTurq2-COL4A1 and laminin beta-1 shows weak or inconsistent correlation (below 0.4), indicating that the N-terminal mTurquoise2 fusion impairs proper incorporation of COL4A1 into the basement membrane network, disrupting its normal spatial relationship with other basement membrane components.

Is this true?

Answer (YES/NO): NO